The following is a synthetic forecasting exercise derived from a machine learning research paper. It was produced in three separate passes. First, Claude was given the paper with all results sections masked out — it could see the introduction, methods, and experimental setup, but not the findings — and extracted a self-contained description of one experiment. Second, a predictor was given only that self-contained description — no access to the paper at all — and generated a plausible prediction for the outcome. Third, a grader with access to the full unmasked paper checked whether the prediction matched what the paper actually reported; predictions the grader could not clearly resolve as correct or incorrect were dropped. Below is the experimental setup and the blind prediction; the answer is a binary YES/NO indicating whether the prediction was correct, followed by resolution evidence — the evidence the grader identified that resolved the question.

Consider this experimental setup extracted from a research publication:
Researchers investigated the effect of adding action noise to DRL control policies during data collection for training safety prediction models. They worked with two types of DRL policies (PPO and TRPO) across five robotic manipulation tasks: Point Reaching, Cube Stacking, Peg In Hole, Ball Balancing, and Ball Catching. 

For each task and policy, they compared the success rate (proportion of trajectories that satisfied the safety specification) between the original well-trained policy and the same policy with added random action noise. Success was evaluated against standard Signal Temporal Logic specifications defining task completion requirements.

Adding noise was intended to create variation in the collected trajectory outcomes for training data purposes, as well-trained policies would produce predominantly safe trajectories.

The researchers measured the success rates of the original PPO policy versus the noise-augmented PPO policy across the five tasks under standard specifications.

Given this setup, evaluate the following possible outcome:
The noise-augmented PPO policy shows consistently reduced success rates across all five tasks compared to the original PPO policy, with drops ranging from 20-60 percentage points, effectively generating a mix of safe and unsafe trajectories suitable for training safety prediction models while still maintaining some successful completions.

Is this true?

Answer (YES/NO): NO